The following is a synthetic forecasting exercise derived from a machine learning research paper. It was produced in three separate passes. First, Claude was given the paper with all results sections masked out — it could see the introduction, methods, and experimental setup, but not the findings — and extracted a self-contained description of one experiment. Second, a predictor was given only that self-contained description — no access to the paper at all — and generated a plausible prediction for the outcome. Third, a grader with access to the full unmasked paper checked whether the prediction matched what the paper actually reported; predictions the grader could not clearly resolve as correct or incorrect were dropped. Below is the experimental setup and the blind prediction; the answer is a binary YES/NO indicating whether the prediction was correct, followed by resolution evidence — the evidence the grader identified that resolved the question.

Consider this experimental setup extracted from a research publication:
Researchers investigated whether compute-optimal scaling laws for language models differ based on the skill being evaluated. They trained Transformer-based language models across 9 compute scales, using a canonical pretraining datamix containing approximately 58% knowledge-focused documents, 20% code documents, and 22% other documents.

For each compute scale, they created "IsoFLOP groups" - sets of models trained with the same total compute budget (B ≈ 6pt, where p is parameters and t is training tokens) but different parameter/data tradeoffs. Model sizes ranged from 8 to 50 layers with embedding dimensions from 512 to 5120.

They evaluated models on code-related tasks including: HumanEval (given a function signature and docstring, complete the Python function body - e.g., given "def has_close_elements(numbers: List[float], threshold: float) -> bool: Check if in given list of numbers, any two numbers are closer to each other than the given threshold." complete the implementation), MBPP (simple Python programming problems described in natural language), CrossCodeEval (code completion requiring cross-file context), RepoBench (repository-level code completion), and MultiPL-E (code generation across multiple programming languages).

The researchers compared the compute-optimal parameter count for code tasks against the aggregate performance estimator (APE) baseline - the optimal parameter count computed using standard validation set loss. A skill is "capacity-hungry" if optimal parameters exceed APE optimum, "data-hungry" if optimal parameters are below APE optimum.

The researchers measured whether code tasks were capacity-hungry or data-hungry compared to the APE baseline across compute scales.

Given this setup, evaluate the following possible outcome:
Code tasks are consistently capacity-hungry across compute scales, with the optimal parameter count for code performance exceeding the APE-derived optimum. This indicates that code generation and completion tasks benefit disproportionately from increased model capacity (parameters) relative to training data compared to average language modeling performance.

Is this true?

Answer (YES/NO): NO